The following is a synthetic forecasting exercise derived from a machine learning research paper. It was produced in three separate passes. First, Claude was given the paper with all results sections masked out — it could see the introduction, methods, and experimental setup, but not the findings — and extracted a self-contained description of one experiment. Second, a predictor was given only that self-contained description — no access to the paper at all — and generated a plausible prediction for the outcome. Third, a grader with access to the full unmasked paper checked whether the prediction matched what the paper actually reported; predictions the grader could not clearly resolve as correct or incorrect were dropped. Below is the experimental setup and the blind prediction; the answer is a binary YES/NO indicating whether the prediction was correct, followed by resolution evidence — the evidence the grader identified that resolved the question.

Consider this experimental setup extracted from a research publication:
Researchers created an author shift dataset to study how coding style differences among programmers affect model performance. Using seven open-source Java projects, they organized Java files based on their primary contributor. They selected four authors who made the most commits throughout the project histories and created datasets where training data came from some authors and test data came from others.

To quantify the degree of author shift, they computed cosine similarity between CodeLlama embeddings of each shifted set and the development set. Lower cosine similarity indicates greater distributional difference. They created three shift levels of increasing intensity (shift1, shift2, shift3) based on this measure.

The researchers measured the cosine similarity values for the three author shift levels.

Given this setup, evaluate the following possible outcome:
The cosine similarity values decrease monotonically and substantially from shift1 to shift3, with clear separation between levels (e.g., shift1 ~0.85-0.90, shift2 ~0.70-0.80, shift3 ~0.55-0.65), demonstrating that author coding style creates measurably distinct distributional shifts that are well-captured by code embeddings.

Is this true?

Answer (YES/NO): NO